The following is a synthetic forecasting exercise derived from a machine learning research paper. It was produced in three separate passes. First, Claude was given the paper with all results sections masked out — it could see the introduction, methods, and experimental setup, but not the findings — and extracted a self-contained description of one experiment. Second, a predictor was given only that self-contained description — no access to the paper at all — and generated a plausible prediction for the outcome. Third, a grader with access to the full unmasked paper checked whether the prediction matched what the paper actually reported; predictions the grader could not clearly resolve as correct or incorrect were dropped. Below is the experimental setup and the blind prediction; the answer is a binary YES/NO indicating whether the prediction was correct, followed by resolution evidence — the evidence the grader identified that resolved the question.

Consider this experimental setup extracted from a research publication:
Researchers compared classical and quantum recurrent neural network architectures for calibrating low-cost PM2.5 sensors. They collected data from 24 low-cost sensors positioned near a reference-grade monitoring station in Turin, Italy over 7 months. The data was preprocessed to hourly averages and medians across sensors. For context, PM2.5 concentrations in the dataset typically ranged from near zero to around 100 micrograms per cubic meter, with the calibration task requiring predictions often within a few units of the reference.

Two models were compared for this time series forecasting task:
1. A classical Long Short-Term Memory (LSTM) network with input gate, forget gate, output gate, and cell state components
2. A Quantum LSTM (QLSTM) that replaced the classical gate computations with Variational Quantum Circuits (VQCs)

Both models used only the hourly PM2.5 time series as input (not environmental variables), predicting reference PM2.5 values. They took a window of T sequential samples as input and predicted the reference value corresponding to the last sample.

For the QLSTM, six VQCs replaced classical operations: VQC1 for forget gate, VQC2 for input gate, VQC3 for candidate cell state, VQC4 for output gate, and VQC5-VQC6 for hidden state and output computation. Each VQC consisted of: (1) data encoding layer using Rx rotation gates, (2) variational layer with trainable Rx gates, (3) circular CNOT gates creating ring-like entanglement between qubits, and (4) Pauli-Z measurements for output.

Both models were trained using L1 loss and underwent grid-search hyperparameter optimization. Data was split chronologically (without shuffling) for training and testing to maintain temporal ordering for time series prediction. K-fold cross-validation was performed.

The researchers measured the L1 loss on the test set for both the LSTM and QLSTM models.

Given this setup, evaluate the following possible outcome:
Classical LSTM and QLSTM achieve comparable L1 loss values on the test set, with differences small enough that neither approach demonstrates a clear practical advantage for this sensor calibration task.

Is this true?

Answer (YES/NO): YES